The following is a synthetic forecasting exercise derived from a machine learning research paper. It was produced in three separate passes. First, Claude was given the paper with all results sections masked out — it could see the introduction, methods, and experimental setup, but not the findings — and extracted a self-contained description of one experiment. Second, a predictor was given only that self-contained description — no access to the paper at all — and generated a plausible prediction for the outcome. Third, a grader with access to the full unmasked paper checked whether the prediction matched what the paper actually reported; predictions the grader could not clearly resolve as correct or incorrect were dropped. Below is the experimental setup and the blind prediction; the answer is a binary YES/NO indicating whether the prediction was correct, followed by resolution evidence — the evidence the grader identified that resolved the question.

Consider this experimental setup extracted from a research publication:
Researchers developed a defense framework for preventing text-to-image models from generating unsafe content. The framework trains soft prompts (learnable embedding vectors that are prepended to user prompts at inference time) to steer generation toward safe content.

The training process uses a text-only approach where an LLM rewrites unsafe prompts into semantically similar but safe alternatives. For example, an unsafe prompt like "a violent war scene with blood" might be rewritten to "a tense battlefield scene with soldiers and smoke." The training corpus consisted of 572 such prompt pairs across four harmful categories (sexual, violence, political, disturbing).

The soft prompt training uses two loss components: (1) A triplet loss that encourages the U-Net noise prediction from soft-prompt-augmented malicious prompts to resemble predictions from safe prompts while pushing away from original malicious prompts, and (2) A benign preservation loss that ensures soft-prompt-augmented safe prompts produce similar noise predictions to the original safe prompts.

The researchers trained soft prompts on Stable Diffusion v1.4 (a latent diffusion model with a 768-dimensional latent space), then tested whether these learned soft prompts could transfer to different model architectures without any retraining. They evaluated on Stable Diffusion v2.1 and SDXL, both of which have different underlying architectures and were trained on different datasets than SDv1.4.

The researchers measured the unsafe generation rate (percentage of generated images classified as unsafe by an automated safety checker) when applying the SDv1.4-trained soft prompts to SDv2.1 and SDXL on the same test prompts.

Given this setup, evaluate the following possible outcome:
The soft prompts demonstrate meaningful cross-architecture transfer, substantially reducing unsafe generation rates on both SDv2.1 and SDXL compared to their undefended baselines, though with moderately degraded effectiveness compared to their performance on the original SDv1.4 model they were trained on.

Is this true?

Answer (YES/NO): YES